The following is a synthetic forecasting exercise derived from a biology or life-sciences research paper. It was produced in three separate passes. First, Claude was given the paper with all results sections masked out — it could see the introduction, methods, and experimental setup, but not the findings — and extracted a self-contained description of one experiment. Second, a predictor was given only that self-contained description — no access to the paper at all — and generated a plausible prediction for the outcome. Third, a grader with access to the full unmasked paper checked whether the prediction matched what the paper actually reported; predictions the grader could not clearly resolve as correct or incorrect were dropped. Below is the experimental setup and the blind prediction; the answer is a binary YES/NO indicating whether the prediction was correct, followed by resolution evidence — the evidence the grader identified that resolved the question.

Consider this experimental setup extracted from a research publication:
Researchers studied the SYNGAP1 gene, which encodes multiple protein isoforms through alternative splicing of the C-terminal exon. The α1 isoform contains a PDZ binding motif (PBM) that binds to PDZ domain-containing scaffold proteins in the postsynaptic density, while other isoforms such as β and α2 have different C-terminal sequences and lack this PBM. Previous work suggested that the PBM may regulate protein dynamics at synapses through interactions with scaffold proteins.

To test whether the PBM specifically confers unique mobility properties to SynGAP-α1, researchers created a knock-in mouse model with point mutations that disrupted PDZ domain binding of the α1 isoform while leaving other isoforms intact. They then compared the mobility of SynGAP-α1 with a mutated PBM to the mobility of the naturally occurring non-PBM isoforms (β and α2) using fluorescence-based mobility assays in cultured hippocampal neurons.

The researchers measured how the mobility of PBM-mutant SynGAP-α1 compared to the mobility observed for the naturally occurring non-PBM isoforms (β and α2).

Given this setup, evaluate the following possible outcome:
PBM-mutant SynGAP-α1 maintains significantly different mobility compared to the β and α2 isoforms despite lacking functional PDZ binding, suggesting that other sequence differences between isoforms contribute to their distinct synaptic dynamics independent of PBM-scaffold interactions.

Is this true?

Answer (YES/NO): NO